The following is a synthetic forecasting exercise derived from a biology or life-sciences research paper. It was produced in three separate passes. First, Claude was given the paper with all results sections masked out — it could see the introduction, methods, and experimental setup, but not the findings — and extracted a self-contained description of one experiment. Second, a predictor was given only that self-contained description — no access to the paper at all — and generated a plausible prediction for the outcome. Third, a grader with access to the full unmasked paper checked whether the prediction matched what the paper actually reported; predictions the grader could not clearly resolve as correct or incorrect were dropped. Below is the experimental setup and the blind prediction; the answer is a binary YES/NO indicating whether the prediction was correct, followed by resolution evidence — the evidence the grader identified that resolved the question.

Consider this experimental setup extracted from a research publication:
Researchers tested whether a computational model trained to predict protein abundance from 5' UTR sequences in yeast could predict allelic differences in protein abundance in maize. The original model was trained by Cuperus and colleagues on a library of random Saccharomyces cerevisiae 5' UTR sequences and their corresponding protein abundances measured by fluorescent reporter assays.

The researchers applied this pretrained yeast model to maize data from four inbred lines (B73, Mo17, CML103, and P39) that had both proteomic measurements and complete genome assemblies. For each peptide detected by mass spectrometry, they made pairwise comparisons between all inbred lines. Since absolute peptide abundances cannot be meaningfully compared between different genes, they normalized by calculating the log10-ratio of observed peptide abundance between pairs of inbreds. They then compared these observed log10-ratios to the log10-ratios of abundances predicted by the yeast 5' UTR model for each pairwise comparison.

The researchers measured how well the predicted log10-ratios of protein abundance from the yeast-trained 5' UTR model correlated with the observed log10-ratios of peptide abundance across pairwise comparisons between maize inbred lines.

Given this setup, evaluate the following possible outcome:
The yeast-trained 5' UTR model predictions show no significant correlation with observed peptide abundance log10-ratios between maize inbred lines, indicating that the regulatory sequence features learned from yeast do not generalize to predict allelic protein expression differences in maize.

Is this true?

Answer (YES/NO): YES